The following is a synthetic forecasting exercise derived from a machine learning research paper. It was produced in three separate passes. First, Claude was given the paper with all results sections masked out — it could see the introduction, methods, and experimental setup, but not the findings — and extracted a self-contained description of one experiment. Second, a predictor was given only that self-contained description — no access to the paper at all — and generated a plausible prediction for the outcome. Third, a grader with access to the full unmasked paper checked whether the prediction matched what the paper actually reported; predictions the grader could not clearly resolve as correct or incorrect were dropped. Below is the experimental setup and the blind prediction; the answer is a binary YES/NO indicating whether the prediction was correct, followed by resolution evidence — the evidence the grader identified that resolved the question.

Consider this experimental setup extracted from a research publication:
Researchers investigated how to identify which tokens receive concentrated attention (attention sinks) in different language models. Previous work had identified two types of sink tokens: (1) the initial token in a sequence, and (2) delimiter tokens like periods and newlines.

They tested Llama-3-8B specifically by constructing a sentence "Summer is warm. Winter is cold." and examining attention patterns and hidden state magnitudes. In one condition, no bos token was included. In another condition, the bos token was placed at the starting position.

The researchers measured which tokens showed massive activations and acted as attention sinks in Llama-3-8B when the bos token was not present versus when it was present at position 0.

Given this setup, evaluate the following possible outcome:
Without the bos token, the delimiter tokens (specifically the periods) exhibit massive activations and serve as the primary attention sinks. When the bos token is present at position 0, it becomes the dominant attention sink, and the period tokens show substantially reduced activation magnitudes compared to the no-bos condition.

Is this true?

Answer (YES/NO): NO